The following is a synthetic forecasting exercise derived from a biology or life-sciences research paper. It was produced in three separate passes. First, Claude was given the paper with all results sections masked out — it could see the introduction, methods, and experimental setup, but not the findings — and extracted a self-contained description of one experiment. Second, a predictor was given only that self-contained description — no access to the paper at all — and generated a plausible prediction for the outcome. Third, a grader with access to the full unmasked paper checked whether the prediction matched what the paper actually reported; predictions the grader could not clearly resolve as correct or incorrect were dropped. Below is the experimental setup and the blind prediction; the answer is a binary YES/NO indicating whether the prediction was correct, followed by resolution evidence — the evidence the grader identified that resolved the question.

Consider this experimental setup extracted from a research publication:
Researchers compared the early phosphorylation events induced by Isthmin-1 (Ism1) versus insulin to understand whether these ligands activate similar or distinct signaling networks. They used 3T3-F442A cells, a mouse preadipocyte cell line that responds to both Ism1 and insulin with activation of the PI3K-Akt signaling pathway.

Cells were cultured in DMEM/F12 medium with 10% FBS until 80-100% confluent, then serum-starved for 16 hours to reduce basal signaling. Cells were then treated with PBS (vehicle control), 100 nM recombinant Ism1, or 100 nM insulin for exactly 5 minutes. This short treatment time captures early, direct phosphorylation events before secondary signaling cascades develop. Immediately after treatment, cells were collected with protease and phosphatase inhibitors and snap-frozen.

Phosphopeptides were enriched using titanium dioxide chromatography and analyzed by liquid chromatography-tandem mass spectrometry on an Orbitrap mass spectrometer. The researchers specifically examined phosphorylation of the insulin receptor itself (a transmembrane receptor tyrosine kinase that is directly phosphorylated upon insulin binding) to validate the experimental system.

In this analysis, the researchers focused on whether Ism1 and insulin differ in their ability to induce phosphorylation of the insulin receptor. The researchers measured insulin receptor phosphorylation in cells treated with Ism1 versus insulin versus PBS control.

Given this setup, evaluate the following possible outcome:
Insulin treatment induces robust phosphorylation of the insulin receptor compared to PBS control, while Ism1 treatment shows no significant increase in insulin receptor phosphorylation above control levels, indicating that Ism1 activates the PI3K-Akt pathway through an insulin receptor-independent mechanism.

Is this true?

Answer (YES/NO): YES